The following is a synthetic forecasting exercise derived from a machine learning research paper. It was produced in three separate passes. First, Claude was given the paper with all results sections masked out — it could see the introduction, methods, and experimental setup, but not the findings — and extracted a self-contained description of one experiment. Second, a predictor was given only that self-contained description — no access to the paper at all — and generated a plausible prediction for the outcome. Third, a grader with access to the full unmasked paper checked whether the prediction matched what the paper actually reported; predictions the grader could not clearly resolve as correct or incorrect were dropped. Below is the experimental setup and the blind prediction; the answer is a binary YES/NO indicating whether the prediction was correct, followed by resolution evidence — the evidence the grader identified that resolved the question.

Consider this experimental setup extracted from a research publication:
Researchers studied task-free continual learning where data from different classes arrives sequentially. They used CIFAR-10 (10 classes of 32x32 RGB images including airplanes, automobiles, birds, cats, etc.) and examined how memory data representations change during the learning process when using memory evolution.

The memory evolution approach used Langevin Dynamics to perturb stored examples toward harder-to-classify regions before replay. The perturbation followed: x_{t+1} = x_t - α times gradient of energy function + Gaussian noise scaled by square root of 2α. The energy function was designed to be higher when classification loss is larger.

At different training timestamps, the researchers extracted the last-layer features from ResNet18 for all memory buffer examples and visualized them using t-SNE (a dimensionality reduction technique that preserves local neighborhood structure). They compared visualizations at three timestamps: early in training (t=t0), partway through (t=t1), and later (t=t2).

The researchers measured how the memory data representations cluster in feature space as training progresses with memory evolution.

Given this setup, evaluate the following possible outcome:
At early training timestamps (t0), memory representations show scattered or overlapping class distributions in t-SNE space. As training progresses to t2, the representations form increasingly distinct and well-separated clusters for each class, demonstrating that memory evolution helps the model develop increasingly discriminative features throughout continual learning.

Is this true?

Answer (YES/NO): NO